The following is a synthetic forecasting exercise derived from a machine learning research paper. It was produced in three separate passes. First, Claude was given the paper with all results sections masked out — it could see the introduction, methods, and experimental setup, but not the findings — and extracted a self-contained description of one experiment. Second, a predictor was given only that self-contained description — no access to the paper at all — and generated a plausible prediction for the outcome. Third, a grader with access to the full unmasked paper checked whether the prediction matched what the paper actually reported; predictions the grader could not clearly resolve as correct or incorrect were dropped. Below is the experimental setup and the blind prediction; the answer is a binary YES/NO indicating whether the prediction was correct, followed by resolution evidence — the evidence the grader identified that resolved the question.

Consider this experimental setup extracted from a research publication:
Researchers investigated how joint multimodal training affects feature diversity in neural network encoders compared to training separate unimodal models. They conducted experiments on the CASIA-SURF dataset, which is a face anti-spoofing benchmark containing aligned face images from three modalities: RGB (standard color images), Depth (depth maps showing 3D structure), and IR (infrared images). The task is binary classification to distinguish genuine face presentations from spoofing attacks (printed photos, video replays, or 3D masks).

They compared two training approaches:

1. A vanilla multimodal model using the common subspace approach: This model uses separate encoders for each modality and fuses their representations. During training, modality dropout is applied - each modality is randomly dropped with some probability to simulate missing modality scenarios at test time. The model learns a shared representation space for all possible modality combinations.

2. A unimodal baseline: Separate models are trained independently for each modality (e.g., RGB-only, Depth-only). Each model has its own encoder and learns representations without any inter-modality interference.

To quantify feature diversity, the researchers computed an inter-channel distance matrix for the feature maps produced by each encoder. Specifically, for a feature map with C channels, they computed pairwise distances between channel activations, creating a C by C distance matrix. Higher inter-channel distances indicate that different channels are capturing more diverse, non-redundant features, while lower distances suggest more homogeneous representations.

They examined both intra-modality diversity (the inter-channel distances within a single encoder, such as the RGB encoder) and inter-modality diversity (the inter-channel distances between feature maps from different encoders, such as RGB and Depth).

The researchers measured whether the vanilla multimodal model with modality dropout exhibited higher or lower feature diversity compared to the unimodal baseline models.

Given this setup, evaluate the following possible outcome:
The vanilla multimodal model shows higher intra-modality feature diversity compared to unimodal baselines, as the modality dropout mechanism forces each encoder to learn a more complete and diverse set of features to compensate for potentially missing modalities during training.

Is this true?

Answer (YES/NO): NO